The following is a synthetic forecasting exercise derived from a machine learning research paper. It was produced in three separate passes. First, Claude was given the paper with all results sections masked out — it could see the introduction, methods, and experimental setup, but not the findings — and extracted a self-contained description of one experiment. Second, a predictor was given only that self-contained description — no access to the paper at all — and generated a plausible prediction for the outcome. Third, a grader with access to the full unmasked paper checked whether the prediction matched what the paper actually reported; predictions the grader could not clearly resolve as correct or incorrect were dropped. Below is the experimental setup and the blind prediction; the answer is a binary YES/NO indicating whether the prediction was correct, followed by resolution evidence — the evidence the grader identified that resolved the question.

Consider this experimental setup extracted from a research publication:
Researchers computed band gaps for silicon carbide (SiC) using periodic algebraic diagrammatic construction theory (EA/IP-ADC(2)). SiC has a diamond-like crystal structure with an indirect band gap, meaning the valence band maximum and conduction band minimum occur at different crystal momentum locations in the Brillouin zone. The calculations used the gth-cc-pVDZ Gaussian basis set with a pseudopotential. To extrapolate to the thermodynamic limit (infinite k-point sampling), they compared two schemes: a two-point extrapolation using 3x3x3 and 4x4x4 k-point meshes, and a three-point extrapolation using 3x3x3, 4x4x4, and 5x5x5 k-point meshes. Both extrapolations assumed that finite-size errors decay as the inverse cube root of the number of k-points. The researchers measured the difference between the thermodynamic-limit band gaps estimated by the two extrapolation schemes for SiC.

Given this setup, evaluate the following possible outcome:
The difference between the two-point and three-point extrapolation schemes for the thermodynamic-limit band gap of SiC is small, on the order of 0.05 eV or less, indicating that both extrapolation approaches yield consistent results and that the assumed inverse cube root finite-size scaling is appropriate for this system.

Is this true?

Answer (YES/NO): NO